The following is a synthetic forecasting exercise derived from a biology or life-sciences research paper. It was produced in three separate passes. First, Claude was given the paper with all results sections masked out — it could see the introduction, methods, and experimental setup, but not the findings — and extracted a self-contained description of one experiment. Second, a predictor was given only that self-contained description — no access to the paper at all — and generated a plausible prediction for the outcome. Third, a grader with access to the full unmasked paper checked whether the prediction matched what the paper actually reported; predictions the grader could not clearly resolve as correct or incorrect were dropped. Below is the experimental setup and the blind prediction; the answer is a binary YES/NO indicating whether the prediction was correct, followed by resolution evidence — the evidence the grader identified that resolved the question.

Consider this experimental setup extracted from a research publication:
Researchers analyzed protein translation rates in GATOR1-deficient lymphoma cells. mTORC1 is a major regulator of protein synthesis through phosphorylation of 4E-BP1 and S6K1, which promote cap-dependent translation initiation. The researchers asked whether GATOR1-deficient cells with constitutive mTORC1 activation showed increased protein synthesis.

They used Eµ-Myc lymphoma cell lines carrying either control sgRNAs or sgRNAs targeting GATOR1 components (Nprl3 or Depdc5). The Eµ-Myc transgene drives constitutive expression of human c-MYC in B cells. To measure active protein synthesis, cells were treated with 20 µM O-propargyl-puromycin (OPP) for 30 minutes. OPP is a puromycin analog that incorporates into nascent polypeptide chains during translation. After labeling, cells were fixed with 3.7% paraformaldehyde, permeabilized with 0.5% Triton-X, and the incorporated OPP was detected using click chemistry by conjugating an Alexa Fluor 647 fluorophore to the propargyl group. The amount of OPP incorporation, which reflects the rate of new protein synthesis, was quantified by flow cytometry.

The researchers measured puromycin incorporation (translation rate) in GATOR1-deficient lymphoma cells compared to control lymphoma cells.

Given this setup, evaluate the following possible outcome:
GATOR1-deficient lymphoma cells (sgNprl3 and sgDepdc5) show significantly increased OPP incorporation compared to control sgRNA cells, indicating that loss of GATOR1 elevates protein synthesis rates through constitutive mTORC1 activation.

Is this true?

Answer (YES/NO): YES